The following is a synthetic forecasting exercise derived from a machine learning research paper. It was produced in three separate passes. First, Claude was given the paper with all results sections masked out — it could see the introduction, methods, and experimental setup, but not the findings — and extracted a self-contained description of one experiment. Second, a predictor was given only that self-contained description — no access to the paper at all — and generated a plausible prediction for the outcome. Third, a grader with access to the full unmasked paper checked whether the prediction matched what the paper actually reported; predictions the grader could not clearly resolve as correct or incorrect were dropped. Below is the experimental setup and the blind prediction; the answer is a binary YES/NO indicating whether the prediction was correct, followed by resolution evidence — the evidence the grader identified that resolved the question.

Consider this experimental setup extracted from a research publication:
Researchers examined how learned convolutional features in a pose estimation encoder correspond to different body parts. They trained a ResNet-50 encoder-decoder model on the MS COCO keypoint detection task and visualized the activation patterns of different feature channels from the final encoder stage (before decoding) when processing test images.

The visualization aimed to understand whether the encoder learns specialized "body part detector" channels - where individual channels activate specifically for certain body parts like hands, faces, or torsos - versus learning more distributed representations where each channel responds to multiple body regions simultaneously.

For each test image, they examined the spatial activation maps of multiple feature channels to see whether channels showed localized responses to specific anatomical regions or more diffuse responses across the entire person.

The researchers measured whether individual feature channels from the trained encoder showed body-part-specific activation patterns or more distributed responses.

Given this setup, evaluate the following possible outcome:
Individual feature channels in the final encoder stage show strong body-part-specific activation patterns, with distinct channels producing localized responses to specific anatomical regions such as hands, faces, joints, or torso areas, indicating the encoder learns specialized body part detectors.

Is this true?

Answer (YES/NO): YES